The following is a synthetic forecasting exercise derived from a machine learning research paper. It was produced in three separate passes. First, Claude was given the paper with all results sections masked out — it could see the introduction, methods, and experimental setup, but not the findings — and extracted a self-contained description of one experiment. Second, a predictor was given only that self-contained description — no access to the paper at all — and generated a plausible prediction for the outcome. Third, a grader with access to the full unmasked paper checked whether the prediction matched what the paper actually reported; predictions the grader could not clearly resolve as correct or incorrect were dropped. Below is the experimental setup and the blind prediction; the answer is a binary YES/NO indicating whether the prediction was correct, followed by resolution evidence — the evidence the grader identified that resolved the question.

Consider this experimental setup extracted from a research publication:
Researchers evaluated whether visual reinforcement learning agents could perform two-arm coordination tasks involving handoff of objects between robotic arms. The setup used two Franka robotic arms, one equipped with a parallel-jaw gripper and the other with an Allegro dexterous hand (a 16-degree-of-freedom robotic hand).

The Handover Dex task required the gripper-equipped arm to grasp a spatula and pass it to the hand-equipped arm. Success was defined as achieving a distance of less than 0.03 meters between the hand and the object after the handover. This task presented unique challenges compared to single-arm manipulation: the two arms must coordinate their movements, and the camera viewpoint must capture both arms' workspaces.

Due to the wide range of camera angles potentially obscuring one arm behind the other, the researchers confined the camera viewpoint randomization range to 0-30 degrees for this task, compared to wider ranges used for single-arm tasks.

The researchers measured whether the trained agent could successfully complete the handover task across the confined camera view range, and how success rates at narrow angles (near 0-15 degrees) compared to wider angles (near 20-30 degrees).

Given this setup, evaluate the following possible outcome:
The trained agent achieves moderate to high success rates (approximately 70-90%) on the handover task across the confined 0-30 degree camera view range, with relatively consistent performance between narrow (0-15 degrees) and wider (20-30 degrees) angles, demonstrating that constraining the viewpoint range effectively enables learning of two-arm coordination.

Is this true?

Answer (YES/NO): NO